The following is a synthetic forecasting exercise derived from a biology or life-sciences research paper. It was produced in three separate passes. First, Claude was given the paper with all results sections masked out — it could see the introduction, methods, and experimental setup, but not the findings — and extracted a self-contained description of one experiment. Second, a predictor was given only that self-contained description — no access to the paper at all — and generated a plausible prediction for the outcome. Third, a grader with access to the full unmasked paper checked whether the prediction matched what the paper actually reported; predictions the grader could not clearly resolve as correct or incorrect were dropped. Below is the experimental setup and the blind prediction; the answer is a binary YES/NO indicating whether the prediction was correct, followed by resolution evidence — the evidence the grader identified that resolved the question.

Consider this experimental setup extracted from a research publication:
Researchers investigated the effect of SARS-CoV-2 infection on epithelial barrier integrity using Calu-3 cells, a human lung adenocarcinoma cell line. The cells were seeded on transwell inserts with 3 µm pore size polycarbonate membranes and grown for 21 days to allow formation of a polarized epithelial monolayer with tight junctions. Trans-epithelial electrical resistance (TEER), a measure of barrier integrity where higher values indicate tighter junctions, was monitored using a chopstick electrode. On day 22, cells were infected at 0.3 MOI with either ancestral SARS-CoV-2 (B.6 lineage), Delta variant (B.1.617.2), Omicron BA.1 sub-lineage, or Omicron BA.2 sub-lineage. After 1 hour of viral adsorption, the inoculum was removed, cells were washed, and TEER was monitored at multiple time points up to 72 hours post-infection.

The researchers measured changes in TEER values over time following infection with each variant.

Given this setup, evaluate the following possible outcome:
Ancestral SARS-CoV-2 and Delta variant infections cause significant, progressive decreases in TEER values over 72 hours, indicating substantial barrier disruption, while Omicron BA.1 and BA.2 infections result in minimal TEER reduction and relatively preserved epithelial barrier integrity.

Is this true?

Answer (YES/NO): NO